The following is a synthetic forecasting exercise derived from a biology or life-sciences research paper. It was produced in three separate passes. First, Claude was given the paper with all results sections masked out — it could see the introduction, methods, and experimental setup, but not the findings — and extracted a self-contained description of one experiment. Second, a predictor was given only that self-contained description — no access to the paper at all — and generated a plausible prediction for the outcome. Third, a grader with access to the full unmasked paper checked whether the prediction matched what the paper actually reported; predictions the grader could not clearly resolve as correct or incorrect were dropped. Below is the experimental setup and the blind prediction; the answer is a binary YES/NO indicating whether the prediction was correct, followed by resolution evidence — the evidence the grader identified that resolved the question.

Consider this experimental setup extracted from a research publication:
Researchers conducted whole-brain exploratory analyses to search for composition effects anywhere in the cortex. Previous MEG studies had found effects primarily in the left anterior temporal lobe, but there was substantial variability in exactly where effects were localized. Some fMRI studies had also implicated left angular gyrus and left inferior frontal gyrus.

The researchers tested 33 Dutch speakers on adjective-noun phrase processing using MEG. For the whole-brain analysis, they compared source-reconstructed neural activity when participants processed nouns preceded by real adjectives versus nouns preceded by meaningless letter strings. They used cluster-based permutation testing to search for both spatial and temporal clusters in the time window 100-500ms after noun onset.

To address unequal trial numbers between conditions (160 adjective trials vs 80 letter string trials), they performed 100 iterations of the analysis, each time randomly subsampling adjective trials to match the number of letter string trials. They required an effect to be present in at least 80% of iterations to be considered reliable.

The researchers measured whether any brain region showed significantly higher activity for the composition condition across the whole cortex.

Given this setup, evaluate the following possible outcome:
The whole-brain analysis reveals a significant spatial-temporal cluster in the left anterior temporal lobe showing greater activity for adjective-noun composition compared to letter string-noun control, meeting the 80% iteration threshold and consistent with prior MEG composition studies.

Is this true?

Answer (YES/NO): NO